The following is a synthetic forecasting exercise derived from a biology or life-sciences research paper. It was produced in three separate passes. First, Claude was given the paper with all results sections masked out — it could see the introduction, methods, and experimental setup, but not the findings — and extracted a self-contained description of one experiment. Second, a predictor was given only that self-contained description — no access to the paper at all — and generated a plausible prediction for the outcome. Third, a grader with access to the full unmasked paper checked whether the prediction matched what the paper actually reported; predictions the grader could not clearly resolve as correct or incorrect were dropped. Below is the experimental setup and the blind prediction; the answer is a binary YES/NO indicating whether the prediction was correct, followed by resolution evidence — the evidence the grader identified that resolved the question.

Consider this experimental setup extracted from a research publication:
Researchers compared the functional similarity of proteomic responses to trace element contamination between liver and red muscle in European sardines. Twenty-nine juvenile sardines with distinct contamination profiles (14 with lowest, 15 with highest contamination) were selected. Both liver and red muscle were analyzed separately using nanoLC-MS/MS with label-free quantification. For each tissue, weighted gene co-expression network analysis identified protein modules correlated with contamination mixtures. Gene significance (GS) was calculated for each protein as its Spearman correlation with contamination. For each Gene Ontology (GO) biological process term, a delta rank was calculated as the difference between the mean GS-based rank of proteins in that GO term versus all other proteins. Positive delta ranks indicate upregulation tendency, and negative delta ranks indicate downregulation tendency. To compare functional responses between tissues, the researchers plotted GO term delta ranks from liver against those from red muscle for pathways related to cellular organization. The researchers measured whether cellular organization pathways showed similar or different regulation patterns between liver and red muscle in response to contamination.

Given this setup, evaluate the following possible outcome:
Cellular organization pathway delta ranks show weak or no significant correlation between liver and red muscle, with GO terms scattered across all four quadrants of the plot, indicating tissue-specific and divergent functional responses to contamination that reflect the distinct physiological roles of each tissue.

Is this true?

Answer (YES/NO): NO